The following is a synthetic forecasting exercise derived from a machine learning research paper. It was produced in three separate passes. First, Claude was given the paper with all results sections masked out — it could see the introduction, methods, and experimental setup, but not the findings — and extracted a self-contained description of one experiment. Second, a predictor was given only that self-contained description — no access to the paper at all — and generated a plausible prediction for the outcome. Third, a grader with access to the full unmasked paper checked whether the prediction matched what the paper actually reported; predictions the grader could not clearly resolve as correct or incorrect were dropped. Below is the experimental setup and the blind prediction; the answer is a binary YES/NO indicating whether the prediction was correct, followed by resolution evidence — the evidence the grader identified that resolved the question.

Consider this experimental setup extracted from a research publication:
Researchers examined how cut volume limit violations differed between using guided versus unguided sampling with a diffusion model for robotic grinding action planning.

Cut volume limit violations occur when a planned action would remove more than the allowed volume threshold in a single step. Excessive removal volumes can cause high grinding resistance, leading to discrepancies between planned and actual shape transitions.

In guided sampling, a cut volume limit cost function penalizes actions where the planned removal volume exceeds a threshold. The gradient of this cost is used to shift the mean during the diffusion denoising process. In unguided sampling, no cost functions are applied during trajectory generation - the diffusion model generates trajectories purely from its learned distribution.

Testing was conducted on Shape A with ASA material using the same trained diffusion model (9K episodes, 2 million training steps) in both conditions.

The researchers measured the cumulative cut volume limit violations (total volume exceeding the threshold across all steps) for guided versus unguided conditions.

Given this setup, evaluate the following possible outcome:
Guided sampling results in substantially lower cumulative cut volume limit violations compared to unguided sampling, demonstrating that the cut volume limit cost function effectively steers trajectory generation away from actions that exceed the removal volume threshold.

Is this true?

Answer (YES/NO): YES